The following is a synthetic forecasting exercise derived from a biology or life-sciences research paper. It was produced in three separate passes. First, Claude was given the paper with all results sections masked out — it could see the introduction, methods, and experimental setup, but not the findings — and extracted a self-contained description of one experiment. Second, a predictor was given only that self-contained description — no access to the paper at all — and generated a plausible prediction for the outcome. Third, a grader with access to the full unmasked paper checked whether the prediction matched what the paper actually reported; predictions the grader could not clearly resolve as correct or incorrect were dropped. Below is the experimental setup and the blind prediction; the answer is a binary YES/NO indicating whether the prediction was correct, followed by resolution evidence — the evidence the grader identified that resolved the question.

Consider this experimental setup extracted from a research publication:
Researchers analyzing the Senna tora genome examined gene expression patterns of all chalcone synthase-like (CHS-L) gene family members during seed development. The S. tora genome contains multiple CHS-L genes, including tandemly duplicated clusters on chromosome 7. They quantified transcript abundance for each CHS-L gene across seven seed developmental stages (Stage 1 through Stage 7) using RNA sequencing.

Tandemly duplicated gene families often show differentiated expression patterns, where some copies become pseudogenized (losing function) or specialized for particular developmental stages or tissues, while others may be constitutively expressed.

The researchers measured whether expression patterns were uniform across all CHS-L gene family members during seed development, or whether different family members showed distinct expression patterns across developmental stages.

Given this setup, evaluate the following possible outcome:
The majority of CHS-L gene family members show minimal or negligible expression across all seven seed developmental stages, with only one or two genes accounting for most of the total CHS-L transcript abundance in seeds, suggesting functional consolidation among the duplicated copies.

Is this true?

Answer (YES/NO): NO